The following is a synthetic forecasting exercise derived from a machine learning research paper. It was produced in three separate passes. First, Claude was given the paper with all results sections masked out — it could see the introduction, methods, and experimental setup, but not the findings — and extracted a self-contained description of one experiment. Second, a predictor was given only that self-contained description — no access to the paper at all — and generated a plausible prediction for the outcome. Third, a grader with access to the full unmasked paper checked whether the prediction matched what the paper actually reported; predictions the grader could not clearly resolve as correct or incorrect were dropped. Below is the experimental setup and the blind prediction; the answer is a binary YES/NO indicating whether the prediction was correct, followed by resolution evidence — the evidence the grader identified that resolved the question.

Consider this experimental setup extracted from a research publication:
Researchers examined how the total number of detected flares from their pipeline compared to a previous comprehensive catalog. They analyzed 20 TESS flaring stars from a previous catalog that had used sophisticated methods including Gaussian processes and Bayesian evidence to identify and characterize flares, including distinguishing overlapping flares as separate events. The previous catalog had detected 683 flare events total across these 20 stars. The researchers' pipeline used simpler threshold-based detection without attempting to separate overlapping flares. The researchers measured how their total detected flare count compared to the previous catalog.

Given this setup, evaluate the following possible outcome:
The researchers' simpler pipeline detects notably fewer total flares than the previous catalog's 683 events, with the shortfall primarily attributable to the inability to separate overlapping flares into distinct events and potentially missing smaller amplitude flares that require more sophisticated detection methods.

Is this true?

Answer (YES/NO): NO